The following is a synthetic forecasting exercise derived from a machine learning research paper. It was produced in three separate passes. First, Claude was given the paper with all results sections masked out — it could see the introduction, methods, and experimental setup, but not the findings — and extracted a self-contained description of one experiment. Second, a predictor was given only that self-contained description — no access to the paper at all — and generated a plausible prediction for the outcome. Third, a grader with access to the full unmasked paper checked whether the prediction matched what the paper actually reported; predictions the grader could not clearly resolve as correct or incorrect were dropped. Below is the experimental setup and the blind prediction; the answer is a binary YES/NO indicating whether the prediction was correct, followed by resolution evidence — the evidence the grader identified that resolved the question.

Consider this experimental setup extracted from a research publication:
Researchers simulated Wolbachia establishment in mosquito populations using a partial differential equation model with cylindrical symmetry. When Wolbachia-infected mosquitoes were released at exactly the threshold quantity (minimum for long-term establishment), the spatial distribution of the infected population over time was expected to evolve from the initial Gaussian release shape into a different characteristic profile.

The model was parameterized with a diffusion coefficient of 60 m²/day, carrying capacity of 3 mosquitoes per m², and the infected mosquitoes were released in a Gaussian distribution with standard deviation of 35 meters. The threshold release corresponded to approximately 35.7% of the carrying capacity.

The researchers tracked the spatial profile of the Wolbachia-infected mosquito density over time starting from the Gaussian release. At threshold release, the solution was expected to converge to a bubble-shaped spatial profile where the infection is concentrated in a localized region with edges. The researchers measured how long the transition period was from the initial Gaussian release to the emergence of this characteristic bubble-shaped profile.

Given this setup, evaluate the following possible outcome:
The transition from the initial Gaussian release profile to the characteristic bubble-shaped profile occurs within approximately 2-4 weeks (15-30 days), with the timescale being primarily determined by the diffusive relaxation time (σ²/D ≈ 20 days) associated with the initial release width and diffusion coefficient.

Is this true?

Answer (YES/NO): NO